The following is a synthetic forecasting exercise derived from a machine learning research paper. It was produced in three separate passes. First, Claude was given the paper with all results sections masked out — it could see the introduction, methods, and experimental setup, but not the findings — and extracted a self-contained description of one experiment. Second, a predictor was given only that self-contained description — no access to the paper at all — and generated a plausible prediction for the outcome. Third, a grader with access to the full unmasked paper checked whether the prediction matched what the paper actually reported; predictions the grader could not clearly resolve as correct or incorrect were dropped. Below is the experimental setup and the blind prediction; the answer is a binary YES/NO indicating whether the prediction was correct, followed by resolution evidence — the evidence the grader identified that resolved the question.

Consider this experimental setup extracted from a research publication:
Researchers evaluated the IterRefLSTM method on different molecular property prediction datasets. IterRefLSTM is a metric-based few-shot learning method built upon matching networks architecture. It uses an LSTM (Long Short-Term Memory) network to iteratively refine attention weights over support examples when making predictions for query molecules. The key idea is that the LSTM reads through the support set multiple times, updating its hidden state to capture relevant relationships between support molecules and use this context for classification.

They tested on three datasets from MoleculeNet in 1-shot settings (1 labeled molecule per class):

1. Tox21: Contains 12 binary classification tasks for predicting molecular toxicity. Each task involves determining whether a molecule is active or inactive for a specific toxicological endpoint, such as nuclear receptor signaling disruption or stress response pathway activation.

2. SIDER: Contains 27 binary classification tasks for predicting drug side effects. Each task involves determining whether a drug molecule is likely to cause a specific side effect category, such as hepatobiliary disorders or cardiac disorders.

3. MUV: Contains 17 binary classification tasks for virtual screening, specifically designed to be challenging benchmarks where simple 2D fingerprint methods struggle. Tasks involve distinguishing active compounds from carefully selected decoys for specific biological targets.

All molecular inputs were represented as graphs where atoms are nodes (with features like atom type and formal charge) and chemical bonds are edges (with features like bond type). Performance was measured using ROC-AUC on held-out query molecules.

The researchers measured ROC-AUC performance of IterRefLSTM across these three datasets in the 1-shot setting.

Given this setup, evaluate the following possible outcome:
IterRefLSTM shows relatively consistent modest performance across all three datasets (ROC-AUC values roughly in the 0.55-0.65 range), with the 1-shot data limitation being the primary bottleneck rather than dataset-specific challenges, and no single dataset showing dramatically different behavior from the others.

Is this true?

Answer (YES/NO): NO